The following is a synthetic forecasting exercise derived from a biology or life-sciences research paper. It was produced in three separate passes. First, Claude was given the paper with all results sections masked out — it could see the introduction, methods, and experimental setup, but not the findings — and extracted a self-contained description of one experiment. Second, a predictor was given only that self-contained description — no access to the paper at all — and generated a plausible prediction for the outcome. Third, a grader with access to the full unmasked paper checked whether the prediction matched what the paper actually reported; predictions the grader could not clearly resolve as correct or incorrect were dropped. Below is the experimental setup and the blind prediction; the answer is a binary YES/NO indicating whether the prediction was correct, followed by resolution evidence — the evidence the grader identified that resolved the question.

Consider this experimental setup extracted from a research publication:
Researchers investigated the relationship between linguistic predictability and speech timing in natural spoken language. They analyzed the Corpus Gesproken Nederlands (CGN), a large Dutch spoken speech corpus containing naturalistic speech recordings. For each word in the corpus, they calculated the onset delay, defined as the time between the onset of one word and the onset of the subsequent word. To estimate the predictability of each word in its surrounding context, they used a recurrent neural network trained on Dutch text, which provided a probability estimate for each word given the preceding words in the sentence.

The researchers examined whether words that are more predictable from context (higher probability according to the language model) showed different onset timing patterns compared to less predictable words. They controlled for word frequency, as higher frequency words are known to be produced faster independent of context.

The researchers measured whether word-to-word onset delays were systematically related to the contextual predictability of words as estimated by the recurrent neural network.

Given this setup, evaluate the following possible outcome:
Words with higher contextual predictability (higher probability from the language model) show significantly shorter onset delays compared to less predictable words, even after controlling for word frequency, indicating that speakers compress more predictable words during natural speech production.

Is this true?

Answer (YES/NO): YES